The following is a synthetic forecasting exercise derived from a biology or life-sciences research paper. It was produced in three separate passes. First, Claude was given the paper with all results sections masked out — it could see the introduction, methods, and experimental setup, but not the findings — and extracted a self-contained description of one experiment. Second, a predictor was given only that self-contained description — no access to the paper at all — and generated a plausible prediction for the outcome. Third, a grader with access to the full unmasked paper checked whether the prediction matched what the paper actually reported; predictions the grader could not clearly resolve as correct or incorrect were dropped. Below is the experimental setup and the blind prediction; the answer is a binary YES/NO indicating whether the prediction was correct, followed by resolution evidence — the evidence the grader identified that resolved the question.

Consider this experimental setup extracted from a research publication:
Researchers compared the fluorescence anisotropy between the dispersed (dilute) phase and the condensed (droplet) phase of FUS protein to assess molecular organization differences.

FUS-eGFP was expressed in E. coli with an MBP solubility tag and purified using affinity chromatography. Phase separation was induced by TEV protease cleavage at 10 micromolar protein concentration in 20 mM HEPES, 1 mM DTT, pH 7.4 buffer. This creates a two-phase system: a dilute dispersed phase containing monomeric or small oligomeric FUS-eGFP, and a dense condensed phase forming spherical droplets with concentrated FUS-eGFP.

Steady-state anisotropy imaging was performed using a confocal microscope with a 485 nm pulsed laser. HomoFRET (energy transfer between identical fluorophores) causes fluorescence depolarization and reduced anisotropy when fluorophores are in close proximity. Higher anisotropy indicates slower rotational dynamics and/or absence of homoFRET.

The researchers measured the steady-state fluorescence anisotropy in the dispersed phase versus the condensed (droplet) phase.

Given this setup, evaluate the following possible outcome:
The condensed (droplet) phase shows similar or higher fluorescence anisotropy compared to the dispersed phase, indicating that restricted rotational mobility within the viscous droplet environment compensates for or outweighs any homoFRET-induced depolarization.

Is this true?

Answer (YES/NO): NO